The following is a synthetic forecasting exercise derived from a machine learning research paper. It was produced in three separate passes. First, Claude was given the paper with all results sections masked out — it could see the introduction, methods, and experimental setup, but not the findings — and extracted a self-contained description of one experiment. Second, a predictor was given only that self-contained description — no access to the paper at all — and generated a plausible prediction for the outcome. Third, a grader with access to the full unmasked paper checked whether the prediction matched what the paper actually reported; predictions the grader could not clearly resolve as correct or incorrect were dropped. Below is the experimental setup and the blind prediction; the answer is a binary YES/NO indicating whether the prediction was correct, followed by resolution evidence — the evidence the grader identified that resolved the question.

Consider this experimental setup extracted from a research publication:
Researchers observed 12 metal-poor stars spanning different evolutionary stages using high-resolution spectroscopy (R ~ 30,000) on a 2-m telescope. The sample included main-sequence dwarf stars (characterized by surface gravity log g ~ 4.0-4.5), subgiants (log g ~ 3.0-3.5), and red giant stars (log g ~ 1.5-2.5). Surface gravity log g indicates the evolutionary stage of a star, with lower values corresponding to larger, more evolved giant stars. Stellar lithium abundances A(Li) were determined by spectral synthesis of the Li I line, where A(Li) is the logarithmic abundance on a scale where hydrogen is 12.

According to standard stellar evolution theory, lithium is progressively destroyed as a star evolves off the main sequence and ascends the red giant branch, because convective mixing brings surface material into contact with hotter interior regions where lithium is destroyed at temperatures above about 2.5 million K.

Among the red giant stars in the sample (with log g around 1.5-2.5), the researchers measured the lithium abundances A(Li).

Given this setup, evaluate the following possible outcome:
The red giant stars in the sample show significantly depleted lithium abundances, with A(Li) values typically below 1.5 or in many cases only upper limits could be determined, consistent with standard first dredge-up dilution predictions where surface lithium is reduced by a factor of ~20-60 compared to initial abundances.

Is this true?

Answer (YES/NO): NO